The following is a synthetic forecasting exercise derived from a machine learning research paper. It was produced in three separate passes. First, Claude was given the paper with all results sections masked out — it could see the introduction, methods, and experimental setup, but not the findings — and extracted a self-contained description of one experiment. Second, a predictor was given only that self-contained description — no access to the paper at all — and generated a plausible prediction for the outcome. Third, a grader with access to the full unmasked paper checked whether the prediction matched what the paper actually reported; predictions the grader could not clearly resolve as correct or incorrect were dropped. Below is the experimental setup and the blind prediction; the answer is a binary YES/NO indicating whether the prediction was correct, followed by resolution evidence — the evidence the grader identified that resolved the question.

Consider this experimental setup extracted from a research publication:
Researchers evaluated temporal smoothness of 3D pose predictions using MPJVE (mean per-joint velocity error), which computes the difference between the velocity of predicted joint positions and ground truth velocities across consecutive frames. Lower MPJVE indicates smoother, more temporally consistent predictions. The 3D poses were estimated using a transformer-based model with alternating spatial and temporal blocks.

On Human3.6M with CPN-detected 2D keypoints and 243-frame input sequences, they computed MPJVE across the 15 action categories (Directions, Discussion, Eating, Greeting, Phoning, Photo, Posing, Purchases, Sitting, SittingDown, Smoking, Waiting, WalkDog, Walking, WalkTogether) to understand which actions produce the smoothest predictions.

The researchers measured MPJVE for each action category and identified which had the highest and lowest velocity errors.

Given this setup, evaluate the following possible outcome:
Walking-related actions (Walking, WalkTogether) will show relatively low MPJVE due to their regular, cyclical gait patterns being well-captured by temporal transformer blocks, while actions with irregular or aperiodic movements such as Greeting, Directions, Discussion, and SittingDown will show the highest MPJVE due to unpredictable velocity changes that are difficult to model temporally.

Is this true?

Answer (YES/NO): NO